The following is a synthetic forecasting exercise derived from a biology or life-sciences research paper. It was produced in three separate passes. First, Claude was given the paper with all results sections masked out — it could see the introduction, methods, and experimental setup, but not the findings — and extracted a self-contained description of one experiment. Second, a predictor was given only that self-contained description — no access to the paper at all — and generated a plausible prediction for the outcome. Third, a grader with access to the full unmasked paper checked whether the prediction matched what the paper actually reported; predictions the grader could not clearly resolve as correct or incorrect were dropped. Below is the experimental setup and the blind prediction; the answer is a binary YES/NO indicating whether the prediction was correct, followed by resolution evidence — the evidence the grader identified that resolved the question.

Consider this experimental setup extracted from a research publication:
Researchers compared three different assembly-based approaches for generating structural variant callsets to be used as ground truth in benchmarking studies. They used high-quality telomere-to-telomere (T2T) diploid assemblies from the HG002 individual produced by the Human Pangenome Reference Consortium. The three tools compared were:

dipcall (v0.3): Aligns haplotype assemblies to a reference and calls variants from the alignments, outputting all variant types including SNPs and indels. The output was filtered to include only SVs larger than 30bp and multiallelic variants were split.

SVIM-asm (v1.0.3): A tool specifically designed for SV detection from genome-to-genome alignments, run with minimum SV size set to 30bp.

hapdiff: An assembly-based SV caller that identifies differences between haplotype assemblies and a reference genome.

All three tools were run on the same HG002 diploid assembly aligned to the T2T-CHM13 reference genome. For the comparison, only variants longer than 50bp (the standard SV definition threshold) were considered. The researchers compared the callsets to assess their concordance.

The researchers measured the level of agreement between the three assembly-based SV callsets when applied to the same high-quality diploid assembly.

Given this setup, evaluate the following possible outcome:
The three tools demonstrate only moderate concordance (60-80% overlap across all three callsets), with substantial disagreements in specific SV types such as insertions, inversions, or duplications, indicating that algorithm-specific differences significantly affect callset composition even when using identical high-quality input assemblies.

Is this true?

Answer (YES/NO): NO